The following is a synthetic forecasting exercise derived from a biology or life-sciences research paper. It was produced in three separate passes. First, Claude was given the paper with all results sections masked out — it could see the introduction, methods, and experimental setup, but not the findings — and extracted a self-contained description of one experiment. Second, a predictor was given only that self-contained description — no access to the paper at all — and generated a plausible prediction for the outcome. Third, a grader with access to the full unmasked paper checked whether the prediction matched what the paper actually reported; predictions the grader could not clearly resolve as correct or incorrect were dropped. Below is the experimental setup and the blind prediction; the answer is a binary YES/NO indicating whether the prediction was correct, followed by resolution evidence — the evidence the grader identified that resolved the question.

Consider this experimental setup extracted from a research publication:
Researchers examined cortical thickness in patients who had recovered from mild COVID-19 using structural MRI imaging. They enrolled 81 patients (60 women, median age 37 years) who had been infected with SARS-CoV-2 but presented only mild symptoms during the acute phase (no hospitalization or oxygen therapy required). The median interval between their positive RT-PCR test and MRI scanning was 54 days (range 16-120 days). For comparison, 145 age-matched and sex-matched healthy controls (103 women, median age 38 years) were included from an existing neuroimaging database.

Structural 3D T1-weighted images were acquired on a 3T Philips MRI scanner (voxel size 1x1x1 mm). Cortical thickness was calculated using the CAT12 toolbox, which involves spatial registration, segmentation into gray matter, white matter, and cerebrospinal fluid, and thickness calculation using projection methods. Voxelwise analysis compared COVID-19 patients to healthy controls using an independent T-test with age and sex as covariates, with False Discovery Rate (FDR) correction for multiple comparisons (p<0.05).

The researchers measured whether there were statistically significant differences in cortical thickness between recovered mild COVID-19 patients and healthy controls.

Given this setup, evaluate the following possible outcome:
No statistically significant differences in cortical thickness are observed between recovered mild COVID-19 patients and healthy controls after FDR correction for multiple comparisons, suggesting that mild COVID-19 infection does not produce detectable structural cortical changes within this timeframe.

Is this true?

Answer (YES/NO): NO